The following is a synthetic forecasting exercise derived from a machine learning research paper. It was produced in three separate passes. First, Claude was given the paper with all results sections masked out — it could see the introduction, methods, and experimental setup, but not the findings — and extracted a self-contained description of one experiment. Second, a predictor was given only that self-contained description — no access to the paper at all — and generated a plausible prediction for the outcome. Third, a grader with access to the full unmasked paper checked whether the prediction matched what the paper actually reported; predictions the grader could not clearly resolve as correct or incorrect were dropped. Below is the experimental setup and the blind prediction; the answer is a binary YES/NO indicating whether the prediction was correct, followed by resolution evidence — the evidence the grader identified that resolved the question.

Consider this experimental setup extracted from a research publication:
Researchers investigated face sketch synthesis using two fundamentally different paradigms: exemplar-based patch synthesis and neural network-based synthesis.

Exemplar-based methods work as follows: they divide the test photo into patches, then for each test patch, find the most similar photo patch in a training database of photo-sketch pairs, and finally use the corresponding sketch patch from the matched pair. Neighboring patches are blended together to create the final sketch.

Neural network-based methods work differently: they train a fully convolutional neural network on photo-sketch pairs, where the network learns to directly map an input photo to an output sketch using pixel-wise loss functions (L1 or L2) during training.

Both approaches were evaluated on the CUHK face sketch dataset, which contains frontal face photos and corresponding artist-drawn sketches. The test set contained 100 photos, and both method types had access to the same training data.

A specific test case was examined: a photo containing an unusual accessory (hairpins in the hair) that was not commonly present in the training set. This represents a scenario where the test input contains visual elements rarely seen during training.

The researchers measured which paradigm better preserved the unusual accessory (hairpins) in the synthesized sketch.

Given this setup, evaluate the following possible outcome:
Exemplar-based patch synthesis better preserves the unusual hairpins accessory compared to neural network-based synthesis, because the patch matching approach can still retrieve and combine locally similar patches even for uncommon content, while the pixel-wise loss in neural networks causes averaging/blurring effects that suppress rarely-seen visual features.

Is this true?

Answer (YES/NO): NO